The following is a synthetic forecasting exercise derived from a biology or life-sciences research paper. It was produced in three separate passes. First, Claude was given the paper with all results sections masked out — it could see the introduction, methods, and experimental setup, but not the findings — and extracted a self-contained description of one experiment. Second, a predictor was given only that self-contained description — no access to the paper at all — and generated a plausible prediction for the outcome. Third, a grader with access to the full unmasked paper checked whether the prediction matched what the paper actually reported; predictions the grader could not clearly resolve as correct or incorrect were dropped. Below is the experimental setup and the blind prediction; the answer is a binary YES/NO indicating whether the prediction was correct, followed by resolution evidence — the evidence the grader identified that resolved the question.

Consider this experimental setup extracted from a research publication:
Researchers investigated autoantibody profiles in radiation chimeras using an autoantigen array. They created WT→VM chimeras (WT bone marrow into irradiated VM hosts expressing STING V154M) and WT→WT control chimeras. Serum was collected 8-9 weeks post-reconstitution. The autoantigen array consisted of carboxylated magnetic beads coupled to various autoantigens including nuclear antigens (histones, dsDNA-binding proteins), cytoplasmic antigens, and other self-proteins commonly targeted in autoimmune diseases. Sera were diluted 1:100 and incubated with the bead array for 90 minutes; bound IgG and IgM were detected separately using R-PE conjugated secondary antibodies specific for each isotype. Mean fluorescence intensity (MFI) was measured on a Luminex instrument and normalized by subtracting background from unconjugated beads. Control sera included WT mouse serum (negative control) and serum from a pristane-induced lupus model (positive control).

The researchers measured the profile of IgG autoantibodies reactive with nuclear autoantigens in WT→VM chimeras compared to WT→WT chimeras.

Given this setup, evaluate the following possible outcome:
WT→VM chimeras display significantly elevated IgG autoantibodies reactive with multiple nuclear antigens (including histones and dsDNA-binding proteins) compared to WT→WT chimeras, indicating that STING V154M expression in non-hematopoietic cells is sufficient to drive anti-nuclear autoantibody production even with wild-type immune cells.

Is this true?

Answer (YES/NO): NO